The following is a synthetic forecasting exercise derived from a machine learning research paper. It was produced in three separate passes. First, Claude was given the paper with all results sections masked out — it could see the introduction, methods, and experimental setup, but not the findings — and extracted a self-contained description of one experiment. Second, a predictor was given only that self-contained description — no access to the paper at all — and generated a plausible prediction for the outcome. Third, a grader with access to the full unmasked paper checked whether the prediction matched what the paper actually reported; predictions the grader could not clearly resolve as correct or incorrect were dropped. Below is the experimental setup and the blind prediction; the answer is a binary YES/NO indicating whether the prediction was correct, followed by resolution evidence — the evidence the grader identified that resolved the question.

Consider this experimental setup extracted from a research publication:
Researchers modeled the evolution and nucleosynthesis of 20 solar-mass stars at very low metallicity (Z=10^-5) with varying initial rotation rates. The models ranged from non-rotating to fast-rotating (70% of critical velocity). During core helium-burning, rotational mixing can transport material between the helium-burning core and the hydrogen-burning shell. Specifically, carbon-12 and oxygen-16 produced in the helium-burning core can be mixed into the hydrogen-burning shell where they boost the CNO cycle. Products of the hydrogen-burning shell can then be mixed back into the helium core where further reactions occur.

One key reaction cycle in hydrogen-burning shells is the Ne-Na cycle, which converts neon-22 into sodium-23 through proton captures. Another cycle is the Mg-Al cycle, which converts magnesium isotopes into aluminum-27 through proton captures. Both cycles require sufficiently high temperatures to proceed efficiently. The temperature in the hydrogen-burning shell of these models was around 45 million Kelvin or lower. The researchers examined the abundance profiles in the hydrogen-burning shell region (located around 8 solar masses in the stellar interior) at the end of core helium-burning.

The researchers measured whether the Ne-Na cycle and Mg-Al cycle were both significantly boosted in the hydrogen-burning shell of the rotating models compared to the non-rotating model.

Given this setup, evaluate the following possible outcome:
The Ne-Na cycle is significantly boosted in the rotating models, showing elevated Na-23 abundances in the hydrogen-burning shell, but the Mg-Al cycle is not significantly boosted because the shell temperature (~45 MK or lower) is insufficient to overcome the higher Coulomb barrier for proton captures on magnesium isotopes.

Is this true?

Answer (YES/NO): YES